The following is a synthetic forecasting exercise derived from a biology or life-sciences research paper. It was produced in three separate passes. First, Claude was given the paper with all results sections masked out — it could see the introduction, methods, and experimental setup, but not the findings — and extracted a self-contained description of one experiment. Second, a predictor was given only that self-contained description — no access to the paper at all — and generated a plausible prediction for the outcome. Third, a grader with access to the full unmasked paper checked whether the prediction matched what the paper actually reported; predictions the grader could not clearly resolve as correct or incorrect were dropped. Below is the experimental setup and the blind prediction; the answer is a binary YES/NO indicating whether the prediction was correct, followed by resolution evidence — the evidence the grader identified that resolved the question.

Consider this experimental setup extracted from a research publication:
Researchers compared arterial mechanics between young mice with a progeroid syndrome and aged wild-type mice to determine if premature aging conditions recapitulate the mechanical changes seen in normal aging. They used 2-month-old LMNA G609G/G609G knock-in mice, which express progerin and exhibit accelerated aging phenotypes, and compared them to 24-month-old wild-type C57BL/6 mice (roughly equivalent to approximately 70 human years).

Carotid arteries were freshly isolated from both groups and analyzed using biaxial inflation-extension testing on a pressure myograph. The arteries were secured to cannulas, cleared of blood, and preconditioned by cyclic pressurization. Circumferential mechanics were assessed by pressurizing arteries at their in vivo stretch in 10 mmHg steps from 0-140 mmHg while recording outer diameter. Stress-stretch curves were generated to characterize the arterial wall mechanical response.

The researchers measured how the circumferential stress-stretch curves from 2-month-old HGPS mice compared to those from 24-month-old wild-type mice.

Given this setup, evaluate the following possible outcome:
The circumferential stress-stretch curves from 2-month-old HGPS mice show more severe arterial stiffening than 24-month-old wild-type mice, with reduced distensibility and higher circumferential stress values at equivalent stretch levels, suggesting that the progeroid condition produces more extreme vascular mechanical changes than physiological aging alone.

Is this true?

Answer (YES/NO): NO